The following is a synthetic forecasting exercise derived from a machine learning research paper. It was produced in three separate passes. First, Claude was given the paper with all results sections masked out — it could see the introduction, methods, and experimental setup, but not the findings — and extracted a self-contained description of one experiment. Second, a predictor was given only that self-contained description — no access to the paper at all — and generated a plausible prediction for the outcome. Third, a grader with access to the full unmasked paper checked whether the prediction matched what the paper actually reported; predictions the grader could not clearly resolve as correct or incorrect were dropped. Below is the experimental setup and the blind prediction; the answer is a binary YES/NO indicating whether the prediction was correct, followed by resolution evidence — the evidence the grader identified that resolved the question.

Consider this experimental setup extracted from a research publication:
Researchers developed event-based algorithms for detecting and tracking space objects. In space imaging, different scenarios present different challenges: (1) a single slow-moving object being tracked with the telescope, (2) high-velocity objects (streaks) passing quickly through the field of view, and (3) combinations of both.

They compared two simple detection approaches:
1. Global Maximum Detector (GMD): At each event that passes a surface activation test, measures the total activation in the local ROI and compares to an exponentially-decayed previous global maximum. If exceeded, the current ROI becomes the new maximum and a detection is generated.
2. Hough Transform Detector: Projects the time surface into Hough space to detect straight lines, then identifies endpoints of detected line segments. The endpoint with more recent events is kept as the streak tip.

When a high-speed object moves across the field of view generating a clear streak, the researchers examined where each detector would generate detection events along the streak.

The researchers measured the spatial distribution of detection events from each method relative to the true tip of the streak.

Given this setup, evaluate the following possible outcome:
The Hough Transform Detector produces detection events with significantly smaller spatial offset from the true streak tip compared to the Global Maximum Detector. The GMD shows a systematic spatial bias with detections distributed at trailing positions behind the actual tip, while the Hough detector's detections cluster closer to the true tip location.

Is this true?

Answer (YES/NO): YES